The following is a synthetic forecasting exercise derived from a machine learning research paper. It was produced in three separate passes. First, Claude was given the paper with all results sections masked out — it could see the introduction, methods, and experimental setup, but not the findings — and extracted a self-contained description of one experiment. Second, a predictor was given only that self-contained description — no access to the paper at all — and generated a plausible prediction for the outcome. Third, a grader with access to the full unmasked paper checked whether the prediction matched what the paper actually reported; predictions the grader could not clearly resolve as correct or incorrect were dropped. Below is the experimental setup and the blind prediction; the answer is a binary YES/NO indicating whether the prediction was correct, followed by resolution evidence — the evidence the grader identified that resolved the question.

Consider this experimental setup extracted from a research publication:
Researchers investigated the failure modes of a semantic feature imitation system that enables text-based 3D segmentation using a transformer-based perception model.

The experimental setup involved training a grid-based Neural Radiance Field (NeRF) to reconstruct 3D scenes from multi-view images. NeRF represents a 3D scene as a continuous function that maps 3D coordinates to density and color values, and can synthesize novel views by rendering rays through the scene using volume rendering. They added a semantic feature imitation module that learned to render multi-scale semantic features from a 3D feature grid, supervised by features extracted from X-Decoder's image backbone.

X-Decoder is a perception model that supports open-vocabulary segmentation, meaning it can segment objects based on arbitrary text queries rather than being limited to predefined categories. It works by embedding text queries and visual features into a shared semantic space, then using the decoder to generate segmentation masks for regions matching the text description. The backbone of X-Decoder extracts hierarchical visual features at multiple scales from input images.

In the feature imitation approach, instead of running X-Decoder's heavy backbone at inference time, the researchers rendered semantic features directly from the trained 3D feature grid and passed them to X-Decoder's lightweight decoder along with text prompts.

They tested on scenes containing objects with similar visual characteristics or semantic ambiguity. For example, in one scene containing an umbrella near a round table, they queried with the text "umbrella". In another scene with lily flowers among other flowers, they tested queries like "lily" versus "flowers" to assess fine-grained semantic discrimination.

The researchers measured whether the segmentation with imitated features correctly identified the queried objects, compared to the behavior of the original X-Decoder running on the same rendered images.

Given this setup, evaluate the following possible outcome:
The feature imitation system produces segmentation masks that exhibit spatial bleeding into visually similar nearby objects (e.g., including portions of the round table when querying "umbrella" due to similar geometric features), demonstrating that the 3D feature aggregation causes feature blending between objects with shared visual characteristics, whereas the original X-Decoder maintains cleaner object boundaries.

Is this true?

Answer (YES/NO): NO